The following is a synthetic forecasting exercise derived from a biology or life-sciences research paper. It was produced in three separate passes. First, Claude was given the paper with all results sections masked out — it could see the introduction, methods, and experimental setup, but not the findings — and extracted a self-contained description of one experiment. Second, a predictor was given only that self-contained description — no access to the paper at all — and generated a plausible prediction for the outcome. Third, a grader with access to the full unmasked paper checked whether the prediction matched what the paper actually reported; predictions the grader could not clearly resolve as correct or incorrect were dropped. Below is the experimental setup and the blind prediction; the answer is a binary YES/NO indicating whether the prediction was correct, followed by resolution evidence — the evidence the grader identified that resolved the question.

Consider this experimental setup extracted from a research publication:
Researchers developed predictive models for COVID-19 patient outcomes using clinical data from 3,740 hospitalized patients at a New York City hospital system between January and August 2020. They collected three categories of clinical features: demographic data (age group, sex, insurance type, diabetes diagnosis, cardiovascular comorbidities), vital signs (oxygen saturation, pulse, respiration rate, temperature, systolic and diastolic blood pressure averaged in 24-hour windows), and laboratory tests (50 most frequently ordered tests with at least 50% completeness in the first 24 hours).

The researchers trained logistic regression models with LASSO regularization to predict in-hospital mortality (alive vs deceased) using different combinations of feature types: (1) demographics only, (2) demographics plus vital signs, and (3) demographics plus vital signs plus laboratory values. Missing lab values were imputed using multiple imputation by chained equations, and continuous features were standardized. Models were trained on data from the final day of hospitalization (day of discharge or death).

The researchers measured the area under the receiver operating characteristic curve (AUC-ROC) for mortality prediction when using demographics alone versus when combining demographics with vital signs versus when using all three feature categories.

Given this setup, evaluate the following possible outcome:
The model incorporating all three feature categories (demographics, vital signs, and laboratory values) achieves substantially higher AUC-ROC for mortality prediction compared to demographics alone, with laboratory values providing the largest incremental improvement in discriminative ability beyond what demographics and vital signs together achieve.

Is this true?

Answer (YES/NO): NO